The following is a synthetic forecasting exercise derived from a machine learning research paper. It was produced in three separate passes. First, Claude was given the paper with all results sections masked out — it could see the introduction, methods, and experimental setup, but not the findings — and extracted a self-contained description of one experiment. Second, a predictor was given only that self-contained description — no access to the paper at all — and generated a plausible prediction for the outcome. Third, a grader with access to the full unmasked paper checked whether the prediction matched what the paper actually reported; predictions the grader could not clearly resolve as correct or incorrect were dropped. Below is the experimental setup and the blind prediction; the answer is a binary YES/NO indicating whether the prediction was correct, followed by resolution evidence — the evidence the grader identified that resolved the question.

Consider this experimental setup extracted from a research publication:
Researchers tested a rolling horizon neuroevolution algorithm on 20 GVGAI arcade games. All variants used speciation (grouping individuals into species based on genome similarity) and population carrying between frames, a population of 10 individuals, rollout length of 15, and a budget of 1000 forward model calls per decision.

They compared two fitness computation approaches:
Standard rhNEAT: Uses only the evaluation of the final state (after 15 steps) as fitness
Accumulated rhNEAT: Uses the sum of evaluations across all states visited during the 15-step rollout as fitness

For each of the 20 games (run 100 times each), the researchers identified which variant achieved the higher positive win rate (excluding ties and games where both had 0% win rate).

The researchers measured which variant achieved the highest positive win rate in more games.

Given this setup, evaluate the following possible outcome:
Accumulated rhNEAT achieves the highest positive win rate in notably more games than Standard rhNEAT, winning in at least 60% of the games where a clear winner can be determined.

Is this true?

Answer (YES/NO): NO